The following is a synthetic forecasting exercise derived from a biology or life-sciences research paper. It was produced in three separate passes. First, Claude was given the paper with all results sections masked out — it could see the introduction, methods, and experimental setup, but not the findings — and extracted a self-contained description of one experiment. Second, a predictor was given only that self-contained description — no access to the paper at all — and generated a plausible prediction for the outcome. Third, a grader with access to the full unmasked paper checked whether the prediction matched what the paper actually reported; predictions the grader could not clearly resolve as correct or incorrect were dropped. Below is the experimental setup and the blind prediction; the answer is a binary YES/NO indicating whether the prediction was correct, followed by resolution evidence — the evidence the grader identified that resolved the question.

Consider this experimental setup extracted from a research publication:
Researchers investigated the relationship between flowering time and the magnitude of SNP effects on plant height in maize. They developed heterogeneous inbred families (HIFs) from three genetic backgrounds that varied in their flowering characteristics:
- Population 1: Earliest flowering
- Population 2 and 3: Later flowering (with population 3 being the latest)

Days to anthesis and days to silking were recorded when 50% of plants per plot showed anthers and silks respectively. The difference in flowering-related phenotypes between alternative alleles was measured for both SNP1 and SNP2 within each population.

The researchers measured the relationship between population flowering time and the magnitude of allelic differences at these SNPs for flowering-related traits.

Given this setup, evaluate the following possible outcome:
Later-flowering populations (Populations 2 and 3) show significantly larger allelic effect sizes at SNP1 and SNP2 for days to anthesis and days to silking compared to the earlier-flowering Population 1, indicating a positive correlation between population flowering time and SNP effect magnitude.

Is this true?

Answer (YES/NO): YES